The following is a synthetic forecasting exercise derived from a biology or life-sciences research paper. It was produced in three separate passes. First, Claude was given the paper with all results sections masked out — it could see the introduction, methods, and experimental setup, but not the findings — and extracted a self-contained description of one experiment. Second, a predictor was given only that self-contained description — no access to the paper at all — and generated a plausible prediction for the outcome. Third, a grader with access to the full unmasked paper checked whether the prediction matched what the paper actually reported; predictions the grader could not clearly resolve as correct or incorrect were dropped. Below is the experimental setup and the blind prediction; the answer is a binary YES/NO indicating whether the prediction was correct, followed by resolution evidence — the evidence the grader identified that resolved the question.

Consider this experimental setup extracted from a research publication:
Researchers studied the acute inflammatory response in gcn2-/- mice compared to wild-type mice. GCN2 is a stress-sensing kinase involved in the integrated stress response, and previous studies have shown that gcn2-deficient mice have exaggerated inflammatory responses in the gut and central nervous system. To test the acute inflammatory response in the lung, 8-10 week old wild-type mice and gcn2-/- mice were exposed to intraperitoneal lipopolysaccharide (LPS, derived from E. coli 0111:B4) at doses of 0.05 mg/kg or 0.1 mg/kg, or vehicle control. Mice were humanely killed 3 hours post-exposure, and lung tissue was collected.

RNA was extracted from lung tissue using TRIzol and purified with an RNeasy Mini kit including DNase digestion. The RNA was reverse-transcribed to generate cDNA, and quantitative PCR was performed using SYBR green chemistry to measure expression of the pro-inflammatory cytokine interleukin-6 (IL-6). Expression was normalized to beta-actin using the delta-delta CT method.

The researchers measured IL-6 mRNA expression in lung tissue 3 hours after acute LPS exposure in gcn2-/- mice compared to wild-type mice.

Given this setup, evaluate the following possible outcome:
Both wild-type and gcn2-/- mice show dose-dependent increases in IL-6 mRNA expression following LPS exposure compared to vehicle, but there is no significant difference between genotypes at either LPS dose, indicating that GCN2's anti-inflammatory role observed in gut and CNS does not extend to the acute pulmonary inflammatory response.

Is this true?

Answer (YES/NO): NO